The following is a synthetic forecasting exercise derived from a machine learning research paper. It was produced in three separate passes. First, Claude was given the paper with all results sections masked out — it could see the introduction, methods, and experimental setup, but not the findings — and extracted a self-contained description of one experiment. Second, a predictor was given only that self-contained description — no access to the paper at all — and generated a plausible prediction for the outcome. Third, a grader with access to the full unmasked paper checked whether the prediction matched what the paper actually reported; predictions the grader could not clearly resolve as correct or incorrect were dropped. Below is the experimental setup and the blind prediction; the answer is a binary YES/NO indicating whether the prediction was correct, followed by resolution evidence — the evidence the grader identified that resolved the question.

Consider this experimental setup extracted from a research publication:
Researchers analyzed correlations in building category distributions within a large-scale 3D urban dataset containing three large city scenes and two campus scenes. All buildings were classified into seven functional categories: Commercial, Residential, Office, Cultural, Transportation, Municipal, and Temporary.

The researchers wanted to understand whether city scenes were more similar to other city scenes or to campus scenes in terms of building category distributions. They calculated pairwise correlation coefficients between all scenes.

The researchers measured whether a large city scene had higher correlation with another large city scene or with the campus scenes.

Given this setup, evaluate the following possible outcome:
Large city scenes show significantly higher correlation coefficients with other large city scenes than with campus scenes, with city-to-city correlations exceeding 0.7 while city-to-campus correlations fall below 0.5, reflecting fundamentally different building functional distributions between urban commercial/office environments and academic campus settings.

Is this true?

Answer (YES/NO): NO